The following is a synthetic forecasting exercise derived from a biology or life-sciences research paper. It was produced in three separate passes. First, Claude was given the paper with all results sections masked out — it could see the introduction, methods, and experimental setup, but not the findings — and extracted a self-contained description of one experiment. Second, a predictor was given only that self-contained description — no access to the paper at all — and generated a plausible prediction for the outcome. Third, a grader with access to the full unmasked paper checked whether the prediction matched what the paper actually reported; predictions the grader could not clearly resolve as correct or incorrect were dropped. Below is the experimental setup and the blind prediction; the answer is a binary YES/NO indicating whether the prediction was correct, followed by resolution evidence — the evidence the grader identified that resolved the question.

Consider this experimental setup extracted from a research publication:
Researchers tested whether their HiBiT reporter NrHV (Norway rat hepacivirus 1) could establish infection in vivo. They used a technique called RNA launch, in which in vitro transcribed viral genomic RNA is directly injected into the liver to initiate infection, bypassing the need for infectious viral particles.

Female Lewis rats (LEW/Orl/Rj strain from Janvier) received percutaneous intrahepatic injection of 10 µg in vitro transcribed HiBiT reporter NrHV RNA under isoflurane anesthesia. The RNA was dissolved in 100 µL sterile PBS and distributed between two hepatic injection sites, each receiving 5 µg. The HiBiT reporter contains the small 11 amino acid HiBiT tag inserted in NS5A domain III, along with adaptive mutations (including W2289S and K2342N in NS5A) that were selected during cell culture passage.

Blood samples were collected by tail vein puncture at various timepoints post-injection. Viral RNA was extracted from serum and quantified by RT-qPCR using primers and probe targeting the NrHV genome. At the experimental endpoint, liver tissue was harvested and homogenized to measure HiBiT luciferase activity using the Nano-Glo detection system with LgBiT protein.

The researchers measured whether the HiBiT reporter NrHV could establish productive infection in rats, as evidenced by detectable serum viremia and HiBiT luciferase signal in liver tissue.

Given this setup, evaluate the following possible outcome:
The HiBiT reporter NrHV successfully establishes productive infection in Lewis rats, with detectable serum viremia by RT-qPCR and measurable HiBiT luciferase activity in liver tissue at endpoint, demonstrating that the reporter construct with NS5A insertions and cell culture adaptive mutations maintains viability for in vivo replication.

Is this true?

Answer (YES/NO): YES